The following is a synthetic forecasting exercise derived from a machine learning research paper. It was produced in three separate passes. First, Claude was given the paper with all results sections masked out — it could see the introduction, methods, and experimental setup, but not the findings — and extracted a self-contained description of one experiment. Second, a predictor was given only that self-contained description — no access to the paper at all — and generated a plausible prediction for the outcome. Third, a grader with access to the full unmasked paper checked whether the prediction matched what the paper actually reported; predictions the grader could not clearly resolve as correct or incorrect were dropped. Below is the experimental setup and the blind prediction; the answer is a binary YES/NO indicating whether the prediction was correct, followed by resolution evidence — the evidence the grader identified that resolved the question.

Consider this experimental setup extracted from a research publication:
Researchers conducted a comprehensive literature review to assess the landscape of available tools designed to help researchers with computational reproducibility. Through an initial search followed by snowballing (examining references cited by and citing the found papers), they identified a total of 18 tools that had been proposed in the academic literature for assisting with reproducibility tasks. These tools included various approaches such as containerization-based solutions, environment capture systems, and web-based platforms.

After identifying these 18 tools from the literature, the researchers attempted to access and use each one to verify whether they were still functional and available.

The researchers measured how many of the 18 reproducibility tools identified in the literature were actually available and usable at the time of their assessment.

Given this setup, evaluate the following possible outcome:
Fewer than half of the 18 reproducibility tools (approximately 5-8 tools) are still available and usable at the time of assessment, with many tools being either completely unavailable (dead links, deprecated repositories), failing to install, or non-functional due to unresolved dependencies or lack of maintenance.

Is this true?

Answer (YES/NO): YES